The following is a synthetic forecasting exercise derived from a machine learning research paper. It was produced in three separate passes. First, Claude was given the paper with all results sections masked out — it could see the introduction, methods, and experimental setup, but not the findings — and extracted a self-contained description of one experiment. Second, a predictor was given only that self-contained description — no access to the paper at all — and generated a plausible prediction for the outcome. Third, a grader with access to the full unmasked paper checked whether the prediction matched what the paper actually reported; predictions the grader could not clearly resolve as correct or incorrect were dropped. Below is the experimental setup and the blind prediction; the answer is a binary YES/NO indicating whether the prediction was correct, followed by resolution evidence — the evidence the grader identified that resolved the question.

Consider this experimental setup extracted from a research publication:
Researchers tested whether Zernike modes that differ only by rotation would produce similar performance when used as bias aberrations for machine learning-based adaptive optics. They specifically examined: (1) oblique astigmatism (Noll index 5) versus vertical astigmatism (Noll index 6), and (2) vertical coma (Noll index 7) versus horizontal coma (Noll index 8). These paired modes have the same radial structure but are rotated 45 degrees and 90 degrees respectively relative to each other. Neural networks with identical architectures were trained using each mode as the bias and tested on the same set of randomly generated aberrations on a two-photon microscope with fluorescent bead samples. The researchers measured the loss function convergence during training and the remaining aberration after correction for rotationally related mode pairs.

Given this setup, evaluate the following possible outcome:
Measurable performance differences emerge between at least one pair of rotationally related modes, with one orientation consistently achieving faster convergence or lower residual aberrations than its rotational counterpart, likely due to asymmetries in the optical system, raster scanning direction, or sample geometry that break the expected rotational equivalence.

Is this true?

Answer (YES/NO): NO